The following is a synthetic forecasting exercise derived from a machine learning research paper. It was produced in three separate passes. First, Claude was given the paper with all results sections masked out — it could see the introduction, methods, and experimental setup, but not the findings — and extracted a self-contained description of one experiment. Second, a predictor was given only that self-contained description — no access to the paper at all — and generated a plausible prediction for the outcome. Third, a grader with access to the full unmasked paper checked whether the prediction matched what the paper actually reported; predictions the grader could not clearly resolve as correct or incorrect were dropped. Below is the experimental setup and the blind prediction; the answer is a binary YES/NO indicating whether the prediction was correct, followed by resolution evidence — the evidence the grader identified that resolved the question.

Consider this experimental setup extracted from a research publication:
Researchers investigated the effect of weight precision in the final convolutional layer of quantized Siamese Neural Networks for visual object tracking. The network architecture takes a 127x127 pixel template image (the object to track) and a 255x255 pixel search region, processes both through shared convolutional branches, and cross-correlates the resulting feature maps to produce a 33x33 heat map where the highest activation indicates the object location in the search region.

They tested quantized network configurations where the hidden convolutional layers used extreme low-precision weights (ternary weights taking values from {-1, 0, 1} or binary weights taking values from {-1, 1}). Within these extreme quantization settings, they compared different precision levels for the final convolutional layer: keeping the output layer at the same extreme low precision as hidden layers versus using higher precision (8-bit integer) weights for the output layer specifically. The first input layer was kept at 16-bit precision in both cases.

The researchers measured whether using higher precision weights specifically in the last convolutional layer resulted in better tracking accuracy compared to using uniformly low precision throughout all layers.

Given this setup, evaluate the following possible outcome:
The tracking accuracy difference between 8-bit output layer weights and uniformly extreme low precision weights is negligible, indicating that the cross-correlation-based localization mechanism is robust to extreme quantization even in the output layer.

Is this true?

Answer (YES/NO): NO